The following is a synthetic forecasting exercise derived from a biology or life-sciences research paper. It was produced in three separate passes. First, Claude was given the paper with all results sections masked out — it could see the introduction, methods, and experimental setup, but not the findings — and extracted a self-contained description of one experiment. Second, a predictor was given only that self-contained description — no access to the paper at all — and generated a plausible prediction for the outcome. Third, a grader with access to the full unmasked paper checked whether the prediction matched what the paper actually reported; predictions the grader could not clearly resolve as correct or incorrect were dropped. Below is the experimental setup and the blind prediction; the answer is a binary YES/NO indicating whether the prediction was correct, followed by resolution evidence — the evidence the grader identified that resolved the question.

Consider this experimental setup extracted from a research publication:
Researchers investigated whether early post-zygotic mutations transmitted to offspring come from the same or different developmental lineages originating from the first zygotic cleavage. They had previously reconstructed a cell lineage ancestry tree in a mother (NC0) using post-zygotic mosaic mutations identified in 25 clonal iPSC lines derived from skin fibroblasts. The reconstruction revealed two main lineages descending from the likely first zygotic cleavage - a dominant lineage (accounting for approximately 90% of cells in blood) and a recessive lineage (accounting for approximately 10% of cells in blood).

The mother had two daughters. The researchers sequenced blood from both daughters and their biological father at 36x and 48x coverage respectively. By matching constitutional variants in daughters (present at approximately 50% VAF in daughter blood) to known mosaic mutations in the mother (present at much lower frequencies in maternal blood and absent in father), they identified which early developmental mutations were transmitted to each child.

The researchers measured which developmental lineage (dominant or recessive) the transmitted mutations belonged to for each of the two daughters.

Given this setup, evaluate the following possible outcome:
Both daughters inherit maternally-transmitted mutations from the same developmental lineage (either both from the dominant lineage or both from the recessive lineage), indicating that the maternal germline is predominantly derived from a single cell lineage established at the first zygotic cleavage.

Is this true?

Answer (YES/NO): NO